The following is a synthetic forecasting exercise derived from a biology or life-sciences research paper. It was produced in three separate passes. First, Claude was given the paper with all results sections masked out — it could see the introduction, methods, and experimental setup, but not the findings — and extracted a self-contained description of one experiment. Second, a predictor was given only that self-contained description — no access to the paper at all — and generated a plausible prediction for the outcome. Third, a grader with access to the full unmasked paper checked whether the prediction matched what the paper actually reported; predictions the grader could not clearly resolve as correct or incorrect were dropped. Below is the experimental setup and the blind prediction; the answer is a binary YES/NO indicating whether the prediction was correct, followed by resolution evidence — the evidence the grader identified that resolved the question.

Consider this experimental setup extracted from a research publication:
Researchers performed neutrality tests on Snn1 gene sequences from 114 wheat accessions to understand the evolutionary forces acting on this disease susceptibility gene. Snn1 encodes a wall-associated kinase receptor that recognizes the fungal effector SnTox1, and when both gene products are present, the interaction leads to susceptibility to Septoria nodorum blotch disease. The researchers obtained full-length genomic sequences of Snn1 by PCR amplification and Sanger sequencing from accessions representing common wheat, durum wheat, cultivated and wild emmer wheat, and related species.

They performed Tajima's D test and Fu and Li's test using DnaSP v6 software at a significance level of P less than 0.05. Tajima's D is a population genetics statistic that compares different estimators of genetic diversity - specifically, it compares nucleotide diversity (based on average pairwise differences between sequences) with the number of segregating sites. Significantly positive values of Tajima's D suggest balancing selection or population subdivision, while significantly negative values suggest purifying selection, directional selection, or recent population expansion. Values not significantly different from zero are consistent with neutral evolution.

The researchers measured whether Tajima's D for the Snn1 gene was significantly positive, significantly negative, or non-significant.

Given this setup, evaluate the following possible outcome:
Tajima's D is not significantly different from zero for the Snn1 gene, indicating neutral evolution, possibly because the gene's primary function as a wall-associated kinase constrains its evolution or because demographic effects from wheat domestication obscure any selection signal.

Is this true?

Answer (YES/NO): NO